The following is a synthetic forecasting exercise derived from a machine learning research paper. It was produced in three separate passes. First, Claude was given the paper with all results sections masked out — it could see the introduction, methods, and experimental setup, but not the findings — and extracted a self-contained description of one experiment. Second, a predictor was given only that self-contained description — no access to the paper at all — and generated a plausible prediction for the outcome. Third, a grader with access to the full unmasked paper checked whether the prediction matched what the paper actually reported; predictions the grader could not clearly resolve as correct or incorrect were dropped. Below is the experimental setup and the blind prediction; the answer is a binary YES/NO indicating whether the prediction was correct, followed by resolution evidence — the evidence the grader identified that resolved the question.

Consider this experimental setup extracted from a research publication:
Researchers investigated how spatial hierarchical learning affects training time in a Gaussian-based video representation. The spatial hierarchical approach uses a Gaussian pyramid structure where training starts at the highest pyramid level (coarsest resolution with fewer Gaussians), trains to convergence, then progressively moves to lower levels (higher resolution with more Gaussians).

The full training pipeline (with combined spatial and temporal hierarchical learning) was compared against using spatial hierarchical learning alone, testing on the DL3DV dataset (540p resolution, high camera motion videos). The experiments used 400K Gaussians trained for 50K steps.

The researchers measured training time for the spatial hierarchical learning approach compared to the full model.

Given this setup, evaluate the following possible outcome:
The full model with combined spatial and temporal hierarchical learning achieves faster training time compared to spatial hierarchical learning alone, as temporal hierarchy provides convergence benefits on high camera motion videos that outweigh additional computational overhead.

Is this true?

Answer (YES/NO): NO